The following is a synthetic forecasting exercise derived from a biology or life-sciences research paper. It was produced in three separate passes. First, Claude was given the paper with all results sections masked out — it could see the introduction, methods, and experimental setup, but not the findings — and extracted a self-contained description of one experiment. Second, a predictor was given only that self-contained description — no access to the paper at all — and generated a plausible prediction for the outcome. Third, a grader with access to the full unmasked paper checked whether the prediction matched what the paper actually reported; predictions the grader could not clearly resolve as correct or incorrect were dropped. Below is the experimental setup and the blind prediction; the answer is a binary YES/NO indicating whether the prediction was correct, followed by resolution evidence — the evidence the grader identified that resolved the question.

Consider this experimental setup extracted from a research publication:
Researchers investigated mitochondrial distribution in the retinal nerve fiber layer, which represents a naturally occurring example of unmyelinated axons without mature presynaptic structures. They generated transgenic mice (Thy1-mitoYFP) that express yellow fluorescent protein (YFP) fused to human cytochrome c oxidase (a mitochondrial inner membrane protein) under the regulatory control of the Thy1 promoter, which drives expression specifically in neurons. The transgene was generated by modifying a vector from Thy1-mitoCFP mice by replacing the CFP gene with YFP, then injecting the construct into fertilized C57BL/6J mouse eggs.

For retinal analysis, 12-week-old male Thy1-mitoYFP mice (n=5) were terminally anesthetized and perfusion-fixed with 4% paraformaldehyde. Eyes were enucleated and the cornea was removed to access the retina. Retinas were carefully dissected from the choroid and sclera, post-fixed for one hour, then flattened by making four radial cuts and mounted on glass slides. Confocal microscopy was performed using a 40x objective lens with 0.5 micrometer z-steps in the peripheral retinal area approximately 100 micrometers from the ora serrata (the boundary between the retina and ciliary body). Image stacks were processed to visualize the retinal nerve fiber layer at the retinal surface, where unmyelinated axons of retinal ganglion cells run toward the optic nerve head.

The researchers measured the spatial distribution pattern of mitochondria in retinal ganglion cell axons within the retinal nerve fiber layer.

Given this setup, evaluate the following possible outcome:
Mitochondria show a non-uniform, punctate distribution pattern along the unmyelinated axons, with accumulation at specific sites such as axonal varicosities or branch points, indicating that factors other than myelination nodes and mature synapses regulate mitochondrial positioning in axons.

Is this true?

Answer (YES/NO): NO